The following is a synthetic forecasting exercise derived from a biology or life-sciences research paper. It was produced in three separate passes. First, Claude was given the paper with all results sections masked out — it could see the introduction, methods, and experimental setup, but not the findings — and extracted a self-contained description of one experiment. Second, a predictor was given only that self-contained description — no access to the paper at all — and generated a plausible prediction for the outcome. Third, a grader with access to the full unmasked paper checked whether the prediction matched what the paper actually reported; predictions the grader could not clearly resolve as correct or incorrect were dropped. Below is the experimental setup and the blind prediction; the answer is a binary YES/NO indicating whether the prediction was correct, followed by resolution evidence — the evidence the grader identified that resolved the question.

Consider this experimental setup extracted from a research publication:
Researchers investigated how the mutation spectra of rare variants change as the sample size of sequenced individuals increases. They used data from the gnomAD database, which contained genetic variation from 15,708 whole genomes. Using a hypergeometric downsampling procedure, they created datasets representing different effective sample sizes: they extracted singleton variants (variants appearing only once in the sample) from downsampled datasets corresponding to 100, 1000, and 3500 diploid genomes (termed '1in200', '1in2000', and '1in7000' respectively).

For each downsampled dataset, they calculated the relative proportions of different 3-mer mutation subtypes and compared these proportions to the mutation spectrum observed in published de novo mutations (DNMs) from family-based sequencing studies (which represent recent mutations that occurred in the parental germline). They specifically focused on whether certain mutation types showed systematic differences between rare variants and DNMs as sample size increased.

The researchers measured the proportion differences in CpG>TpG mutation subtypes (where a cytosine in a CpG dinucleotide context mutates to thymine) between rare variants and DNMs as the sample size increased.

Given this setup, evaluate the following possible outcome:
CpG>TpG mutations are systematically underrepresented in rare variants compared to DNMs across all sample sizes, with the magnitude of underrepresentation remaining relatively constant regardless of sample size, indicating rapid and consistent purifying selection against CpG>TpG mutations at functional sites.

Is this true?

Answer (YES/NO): NO